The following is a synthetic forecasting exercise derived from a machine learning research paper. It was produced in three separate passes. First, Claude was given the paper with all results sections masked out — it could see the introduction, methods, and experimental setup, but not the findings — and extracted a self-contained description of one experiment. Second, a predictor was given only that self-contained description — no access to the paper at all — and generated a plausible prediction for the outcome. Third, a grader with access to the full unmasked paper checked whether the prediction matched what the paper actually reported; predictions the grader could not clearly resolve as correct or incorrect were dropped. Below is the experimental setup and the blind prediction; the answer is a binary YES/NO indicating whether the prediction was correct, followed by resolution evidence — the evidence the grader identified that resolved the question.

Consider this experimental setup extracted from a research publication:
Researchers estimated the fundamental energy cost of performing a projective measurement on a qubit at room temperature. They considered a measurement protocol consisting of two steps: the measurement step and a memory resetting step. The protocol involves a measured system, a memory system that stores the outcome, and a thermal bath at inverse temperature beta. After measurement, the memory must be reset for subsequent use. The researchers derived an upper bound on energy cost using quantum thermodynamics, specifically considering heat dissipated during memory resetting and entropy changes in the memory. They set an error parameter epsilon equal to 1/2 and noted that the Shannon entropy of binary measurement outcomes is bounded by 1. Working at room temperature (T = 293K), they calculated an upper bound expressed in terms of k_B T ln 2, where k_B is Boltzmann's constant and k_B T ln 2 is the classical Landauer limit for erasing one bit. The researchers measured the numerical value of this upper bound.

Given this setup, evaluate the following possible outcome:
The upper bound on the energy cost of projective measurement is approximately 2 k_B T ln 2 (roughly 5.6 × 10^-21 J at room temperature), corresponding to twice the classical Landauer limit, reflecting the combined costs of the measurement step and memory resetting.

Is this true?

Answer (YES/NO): YES